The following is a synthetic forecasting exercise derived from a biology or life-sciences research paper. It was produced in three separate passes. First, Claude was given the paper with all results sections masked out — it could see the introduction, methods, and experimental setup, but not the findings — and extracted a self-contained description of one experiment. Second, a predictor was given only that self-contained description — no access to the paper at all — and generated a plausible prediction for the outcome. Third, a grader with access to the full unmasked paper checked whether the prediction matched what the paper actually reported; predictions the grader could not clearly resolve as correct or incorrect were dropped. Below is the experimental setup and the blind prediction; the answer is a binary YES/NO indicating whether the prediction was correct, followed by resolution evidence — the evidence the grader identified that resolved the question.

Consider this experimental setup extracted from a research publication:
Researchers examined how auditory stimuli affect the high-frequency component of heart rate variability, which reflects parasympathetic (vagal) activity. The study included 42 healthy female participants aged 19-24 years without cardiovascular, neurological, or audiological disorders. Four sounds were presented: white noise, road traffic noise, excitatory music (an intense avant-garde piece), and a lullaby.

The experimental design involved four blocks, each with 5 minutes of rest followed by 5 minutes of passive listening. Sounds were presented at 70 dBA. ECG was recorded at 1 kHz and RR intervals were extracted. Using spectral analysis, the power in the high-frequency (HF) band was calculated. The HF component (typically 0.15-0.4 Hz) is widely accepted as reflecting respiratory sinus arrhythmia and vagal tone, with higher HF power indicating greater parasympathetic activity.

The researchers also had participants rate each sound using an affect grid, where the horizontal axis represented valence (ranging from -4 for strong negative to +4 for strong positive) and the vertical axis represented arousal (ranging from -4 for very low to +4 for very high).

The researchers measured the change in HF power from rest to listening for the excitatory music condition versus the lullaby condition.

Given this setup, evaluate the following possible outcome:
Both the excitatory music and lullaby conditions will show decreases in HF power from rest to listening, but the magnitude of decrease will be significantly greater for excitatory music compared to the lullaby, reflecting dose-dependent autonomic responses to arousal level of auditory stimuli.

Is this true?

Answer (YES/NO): NO